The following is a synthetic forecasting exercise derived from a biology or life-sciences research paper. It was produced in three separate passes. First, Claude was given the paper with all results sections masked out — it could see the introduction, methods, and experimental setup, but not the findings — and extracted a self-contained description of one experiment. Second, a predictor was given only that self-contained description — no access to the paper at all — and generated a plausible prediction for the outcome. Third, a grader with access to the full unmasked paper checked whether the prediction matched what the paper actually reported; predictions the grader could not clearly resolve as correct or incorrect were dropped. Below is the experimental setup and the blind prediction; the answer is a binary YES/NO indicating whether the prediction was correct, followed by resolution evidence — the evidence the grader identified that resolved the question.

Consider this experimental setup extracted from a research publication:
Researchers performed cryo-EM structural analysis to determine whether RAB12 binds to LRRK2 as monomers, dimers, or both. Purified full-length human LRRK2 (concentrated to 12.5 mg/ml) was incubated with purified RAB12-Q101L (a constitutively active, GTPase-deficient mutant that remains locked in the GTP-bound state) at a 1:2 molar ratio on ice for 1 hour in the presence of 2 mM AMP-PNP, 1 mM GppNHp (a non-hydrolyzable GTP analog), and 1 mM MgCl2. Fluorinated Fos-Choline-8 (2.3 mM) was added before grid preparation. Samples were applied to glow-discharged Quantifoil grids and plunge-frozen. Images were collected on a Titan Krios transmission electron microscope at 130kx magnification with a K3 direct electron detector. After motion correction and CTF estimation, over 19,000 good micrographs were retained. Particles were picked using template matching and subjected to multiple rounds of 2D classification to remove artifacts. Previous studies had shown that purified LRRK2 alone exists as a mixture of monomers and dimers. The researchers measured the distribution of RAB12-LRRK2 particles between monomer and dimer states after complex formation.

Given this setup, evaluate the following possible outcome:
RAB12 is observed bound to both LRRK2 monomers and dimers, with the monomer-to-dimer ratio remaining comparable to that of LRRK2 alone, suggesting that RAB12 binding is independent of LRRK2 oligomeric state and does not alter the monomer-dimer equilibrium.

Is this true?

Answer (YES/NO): YES